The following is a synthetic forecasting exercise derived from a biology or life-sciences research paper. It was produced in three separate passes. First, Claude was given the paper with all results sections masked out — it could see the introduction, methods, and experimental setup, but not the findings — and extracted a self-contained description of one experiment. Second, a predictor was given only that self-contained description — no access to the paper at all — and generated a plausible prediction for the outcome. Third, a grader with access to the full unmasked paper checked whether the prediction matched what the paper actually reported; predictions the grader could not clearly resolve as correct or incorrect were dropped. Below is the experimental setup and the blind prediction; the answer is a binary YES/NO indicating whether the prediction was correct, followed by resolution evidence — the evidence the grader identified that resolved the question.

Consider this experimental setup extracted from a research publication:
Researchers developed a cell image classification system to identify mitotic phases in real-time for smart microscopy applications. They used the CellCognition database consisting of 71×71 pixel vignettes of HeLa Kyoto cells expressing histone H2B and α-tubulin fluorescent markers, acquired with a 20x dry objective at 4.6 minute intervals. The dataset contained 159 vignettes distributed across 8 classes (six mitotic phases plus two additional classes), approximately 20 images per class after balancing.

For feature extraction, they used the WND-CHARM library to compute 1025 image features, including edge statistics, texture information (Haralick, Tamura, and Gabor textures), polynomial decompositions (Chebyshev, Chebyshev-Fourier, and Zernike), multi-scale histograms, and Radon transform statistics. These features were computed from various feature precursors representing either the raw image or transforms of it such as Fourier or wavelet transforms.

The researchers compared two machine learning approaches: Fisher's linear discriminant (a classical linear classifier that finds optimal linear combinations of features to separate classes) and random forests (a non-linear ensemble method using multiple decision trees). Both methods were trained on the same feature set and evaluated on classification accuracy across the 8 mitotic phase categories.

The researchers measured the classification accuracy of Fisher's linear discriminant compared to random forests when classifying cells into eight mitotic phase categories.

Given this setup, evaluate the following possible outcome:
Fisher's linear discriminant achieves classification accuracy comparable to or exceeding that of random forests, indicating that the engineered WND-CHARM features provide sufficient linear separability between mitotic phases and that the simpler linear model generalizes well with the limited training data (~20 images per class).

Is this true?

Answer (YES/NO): NO